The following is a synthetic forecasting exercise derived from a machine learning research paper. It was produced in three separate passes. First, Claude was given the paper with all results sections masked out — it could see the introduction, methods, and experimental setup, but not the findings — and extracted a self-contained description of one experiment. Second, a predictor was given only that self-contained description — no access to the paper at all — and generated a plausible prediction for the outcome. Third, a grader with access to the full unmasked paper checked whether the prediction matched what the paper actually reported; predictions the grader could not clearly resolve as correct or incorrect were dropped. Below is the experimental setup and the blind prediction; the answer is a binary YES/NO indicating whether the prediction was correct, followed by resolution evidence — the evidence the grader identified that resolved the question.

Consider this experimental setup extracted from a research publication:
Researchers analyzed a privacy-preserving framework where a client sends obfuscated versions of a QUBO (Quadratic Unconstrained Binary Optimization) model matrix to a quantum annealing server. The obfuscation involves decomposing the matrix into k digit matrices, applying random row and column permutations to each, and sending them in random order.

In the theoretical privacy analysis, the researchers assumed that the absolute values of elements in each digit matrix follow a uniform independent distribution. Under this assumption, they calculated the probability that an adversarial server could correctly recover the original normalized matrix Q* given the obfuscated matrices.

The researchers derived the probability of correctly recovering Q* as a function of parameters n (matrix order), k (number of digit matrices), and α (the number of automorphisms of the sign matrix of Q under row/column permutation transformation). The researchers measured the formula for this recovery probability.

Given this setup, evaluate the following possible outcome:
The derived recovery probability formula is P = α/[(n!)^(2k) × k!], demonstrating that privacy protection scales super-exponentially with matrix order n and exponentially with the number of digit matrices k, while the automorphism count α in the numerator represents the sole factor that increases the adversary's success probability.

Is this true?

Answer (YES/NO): NO